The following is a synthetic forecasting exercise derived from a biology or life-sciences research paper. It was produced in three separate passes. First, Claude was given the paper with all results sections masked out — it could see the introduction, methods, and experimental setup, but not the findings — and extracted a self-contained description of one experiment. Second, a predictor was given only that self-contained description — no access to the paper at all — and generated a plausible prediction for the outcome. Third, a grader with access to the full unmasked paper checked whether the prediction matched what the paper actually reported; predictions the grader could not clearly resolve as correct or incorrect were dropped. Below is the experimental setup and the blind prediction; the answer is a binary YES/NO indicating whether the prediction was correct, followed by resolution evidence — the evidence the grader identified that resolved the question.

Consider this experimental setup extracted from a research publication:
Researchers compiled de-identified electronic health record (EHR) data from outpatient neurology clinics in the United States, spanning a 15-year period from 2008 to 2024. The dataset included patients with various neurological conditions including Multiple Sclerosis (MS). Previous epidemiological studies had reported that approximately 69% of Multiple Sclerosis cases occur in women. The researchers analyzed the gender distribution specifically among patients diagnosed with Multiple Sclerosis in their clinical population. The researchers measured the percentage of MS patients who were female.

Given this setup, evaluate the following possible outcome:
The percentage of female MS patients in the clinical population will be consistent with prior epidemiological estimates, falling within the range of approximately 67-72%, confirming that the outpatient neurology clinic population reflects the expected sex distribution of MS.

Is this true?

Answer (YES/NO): NO